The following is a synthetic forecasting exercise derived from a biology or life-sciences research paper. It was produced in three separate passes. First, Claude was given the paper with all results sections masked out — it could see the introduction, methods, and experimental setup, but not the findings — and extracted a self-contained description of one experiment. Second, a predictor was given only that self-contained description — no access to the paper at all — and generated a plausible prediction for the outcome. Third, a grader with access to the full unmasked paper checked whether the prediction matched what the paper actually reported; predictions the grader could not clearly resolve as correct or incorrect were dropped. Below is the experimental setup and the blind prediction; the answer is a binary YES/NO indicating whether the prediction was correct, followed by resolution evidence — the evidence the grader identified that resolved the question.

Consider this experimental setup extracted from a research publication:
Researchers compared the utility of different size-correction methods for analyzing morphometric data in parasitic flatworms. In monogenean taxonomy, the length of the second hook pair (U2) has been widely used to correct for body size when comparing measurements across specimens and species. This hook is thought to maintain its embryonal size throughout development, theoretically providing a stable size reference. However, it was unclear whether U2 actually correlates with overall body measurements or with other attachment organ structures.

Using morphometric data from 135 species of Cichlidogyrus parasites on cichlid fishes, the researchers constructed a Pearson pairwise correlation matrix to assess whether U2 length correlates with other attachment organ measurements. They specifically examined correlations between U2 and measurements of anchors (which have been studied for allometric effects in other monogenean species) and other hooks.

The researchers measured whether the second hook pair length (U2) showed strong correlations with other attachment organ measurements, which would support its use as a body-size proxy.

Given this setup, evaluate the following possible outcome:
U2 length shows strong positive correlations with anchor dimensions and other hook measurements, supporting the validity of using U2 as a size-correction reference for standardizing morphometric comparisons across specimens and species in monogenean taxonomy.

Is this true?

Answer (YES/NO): NO